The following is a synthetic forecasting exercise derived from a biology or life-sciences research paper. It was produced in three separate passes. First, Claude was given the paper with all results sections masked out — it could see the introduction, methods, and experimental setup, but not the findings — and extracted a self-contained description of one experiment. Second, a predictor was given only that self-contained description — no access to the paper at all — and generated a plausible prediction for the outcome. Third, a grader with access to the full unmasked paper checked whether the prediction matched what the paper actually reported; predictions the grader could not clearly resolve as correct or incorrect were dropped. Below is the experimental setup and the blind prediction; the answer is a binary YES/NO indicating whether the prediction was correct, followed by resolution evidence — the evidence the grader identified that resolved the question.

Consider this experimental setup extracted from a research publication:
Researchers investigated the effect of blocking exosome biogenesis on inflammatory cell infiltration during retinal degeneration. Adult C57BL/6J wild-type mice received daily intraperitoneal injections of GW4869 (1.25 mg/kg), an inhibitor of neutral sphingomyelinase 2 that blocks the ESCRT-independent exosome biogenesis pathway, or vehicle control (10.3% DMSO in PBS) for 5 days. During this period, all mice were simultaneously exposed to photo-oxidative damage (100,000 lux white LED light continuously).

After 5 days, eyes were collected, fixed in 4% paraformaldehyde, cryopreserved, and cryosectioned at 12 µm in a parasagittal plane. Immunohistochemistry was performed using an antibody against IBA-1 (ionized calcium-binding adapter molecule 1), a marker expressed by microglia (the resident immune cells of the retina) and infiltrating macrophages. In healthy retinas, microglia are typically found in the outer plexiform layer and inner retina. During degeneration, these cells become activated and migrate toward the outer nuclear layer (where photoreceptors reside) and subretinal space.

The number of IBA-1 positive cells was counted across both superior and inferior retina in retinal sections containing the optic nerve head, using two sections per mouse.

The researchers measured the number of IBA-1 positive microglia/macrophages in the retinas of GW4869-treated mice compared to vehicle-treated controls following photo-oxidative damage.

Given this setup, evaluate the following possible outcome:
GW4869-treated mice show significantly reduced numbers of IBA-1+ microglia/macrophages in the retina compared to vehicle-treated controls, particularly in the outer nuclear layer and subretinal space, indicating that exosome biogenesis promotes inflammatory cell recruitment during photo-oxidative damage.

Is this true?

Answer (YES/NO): NO